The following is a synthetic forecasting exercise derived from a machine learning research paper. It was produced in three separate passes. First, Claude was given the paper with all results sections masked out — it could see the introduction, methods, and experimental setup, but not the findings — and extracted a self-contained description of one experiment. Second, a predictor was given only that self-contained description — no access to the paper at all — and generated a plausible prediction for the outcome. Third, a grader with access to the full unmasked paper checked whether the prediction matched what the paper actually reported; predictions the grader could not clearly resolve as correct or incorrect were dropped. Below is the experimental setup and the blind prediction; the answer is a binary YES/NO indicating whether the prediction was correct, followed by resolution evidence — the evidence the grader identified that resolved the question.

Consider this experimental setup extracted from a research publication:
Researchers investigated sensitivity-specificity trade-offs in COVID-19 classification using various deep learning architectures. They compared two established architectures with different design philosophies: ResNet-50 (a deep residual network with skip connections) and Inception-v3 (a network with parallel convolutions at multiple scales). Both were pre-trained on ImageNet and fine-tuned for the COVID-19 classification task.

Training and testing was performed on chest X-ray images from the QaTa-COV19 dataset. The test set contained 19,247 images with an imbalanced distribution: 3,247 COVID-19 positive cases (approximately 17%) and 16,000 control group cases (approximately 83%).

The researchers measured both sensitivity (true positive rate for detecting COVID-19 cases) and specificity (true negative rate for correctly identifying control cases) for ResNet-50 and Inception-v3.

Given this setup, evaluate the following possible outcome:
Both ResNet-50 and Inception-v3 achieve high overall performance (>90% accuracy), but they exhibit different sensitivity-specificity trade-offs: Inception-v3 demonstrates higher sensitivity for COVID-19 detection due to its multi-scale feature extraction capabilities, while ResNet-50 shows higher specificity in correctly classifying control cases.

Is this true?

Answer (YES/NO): NO